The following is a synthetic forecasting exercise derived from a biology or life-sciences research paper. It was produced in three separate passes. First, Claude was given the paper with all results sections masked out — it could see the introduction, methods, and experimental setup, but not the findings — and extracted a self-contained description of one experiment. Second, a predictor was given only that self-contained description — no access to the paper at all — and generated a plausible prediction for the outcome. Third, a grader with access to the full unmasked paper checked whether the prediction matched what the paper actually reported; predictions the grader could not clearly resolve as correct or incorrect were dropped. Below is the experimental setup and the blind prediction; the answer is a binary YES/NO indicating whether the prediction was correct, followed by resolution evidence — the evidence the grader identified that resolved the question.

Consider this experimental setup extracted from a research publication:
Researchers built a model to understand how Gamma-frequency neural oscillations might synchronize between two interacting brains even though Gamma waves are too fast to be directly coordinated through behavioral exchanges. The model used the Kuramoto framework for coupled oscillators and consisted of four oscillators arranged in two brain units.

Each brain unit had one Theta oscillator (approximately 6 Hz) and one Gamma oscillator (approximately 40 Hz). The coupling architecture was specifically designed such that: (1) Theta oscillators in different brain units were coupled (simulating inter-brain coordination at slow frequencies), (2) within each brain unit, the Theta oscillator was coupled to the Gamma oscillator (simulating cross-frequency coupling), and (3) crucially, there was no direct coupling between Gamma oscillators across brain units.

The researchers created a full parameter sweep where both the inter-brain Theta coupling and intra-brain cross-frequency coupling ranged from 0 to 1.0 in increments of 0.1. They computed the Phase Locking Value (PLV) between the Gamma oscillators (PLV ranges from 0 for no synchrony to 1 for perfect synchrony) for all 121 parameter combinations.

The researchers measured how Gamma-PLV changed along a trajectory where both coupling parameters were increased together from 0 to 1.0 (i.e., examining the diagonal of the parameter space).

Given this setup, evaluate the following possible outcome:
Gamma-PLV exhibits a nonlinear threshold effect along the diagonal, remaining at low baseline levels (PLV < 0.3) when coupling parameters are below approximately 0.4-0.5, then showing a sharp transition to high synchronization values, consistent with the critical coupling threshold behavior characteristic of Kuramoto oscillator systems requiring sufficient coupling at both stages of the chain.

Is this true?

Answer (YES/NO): NO